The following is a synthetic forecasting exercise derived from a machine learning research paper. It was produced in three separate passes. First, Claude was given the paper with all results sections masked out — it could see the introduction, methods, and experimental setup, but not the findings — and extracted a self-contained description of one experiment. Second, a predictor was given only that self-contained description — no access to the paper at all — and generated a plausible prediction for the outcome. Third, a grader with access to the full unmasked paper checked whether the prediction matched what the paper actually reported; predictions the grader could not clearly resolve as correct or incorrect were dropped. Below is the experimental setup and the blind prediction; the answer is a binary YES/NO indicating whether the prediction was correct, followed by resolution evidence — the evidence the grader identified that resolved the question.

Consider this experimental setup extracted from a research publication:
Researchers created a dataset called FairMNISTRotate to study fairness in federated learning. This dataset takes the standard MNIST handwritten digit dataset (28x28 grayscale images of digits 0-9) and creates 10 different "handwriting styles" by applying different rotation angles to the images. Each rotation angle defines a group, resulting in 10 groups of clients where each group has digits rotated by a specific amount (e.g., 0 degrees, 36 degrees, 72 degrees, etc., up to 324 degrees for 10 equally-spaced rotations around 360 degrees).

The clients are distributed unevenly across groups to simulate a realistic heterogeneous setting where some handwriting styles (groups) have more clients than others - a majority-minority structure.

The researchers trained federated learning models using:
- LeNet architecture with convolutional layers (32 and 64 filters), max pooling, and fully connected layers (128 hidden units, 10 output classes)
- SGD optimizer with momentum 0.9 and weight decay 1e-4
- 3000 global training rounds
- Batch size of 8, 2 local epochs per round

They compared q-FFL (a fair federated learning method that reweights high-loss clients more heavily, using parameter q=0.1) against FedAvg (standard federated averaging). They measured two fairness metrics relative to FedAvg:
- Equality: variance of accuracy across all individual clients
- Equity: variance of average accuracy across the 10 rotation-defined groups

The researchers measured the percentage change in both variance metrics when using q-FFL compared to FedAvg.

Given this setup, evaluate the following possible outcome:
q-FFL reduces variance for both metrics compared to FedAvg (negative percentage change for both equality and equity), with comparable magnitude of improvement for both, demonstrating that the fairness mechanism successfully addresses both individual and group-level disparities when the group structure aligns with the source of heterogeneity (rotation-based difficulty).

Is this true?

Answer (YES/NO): NO